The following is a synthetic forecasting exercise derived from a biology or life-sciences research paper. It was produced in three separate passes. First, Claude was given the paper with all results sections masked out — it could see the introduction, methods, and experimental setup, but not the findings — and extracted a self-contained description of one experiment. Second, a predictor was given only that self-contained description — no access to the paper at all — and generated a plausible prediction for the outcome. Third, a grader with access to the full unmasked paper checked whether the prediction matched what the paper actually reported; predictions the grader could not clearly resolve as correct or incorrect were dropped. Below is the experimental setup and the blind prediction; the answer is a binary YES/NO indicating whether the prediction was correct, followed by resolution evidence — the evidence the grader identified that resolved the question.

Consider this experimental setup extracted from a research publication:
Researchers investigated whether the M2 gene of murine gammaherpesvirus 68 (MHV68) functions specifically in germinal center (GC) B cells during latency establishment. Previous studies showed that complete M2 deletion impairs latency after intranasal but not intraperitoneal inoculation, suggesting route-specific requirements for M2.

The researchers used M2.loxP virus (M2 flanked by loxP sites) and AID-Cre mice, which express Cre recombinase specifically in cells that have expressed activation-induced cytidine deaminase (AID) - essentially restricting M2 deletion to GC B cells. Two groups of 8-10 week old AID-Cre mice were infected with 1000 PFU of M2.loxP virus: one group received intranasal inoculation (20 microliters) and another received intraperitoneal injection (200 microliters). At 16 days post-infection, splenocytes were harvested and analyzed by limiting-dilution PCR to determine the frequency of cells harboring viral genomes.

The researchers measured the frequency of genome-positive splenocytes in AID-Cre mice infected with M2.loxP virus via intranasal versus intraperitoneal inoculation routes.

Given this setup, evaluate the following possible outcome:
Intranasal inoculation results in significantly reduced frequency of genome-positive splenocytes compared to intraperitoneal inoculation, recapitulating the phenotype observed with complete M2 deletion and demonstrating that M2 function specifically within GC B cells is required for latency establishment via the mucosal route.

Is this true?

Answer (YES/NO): YES